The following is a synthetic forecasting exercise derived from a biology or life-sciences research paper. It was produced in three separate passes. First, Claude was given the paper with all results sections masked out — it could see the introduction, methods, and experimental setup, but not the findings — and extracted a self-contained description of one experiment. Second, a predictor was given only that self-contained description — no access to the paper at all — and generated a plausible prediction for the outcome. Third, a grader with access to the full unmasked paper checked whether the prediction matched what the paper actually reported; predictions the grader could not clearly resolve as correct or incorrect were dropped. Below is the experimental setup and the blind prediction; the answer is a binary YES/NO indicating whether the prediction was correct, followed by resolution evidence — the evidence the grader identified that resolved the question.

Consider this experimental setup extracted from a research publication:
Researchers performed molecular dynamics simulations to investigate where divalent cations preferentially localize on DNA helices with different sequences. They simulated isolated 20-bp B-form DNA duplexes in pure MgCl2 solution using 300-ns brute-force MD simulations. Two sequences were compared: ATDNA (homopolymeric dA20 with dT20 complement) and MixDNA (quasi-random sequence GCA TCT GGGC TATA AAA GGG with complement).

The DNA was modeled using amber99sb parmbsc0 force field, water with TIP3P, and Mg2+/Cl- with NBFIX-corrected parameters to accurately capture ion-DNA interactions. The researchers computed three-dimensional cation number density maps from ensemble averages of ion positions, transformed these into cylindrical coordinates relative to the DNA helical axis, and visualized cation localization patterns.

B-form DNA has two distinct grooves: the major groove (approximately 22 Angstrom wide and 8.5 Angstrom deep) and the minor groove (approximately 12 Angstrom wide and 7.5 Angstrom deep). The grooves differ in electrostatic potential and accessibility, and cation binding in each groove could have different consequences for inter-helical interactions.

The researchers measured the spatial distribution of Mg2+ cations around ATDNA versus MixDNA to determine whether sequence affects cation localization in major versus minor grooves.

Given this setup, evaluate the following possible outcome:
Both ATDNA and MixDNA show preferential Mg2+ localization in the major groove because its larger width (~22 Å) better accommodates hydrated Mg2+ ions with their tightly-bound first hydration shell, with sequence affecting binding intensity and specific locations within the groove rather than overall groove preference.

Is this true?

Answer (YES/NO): YES